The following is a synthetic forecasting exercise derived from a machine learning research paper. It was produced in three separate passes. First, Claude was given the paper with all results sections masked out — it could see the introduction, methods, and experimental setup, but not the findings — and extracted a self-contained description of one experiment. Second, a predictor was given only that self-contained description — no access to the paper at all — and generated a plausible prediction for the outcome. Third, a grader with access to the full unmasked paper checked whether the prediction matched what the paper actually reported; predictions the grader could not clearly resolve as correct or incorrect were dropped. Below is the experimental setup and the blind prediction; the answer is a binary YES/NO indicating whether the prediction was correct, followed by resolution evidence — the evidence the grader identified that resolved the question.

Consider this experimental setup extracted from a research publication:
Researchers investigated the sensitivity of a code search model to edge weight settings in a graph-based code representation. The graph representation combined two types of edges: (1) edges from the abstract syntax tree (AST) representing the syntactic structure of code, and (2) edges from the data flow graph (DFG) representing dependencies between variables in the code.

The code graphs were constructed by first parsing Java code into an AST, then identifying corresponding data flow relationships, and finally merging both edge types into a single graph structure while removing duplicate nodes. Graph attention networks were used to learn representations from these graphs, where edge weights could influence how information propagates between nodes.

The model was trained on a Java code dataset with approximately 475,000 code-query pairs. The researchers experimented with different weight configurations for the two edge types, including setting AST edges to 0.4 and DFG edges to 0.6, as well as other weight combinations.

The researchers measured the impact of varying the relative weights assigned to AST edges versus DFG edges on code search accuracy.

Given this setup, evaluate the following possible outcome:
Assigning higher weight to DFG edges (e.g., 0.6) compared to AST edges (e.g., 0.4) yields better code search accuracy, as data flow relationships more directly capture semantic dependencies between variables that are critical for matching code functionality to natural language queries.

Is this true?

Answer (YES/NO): YES